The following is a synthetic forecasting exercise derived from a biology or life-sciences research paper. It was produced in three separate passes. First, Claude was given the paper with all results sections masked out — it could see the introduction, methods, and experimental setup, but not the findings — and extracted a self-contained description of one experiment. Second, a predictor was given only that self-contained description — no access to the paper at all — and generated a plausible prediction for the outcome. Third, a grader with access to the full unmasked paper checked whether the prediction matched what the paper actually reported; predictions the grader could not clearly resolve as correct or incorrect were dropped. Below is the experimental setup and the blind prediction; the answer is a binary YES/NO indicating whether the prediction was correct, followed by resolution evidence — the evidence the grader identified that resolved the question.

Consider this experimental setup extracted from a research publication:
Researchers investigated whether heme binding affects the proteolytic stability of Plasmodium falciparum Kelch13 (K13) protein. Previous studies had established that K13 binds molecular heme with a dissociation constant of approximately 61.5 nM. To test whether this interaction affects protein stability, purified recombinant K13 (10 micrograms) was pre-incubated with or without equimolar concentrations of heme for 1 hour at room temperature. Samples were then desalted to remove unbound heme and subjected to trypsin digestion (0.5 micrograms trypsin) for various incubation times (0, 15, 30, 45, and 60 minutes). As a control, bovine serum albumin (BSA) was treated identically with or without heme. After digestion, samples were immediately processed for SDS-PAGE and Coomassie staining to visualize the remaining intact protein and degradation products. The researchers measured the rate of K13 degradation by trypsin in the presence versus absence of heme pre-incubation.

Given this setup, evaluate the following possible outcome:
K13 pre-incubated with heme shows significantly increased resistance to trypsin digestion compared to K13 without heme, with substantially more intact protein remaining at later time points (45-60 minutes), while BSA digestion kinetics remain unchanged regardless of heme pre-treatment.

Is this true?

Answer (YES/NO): NO